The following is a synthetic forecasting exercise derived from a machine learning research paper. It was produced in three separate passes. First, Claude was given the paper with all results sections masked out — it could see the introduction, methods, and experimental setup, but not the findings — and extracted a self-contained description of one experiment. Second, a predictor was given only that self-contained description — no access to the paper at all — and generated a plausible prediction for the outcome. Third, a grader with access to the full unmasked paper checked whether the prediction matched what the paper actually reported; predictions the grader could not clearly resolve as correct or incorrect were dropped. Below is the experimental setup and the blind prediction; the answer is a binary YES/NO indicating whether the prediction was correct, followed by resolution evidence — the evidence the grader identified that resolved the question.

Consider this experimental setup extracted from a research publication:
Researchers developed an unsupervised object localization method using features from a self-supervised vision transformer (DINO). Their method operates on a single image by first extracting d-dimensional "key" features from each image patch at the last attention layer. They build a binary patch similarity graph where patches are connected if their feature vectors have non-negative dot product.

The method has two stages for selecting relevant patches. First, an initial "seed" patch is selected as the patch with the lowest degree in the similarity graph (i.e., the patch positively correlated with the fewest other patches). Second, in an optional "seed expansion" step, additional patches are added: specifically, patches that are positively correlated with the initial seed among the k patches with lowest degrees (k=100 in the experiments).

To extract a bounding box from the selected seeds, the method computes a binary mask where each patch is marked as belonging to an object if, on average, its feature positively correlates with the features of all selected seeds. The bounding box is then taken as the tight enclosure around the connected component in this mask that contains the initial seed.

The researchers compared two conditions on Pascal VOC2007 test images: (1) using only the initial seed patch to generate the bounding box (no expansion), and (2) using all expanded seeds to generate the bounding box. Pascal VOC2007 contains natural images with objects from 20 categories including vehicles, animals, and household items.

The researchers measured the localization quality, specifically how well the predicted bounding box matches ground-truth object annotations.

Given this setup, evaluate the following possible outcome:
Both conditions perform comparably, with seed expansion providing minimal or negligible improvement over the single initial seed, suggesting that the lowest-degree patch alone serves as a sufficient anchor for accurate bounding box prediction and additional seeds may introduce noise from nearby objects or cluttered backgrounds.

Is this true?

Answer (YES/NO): NO